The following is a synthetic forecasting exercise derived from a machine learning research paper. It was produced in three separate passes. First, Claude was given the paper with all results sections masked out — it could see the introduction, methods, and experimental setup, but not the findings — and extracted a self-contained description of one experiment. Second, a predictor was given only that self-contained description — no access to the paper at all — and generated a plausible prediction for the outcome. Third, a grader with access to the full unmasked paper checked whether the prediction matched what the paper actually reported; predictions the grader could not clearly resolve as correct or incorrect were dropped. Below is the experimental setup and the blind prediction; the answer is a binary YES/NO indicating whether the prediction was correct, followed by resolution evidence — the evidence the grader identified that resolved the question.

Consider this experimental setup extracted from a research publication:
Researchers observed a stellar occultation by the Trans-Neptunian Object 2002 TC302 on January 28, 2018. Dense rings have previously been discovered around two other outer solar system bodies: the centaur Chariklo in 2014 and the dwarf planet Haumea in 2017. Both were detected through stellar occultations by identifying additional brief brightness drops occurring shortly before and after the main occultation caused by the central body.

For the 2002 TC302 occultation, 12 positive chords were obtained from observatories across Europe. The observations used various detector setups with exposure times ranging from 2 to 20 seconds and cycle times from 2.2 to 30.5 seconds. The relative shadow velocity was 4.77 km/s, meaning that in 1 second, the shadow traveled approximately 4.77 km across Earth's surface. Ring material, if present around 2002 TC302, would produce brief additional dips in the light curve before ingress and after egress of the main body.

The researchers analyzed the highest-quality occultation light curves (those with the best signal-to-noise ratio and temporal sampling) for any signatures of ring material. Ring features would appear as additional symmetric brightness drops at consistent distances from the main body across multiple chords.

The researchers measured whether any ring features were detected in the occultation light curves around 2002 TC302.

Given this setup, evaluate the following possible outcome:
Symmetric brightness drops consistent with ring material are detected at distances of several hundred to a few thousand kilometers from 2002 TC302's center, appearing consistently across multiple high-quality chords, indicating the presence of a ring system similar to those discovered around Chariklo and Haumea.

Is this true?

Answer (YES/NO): NO